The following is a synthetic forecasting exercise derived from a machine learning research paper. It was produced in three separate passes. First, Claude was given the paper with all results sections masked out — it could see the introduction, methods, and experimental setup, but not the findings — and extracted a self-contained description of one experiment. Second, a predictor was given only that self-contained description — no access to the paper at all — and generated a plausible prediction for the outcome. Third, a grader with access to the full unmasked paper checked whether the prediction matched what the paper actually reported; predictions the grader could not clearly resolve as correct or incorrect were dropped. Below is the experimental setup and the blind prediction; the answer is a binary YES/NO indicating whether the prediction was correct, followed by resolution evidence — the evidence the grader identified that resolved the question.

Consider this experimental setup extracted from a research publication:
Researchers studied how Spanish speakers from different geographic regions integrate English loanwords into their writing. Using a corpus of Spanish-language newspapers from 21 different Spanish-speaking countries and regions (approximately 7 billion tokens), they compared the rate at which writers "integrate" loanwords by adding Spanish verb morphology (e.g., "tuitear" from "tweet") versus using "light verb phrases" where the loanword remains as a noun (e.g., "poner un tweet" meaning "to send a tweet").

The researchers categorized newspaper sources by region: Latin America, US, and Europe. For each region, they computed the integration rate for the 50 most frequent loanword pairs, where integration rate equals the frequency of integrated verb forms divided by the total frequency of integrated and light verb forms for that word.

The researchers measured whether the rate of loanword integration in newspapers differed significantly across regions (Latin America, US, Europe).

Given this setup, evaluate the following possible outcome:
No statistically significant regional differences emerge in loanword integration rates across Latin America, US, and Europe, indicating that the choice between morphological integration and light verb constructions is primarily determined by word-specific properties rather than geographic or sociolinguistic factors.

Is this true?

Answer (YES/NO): NO